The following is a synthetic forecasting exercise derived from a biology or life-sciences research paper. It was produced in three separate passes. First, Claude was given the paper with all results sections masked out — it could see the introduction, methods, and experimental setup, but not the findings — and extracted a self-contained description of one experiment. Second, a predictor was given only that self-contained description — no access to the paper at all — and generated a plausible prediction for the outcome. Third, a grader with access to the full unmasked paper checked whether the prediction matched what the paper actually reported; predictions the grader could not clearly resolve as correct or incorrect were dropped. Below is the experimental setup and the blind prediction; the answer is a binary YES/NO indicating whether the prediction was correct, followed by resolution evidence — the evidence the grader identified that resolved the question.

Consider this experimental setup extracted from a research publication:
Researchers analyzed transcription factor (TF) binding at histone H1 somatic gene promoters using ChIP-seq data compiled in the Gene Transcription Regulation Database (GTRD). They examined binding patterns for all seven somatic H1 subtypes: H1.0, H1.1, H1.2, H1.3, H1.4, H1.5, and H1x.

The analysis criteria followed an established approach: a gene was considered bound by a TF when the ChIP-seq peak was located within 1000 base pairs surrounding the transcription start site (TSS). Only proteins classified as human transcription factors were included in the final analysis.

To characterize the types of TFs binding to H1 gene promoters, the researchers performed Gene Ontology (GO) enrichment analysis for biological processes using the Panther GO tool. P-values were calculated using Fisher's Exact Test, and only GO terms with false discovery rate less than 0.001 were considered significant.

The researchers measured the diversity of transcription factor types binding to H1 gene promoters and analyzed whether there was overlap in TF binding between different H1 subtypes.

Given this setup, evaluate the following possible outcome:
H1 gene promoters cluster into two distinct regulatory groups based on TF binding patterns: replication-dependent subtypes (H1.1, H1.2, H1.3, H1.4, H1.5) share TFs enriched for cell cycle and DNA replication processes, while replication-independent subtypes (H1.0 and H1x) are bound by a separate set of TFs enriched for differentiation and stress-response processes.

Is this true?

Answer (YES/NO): NO